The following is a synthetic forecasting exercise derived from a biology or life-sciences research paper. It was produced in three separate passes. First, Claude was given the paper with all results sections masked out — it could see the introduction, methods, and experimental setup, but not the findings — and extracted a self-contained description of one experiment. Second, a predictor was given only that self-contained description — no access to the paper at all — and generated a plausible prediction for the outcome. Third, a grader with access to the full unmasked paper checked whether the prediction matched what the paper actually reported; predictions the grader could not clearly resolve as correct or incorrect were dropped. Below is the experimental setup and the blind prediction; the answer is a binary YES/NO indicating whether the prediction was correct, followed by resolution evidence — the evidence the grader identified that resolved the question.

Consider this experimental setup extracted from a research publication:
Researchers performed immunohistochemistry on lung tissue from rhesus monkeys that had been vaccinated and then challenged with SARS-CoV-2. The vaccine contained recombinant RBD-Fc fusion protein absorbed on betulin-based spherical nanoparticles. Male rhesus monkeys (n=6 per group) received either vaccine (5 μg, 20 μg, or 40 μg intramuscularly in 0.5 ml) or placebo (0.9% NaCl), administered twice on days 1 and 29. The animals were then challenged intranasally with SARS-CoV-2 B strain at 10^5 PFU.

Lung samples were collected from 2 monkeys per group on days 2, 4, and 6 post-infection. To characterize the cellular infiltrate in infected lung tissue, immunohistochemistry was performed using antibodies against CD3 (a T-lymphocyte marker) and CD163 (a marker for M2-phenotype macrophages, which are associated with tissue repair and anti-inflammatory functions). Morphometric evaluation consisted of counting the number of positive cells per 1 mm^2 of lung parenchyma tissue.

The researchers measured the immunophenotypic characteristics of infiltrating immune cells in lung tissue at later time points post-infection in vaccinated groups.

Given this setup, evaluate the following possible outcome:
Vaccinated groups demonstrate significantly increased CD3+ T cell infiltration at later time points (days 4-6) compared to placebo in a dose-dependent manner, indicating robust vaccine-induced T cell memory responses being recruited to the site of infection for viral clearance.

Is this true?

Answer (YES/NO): NO